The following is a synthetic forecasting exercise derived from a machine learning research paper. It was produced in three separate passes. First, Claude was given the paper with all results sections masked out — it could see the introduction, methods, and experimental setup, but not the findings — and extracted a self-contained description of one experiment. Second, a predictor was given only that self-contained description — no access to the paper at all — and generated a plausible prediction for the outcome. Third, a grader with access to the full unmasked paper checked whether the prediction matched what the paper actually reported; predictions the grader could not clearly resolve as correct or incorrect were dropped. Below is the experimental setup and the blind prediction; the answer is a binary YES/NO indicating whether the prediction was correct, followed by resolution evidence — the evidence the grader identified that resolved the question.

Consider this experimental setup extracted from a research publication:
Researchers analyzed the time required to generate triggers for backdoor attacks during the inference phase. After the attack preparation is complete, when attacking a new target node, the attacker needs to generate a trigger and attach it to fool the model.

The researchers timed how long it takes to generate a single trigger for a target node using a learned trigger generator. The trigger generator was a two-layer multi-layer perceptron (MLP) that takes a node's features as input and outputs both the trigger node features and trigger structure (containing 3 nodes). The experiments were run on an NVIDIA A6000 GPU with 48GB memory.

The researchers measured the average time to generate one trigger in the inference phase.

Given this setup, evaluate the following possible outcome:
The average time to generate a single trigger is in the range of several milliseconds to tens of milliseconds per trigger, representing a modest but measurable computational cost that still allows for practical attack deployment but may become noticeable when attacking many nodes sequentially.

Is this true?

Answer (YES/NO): NO